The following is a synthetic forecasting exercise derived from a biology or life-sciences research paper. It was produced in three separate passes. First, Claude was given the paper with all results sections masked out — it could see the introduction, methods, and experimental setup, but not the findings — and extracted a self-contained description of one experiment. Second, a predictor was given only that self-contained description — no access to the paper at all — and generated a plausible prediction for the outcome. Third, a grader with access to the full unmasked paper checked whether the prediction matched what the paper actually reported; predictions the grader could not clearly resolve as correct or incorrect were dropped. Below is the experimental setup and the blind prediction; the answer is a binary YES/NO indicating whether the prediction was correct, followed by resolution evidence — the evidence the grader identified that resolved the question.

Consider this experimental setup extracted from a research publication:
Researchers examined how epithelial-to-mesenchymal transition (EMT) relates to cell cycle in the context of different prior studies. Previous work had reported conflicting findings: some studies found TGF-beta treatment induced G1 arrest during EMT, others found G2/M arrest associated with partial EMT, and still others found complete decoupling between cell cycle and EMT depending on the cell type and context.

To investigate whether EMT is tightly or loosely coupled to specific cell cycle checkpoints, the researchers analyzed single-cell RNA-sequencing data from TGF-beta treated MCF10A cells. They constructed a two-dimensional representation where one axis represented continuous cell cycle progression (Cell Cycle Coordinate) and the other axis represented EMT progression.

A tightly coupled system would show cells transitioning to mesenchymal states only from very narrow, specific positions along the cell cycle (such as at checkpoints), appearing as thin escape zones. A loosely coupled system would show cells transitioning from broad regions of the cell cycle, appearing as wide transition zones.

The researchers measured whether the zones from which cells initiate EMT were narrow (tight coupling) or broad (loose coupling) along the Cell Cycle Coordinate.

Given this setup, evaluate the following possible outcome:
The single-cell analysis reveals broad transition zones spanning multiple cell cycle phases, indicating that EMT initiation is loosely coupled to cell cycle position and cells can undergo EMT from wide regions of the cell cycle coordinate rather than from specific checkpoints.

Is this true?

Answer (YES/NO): YES